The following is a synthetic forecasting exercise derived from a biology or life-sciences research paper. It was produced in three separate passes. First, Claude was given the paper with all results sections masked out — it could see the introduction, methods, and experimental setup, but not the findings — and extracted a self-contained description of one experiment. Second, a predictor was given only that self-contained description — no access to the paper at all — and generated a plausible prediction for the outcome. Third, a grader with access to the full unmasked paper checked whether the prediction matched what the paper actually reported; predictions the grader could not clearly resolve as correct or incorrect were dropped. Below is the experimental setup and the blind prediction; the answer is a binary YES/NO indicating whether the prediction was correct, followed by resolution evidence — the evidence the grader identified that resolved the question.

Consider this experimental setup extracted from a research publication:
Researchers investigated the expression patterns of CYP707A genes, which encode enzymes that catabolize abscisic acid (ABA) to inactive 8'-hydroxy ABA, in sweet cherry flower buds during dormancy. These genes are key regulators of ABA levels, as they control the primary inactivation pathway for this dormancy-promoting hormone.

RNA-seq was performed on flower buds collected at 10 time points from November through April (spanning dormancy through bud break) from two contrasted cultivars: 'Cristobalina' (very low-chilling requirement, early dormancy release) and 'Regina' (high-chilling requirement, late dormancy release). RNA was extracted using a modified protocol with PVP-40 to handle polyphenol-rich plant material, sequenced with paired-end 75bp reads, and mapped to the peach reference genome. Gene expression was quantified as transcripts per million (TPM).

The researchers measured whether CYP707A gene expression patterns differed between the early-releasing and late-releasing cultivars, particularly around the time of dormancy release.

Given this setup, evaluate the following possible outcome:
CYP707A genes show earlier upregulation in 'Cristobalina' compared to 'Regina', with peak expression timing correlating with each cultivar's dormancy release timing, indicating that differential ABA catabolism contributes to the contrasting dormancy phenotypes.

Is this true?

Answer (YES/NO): YES